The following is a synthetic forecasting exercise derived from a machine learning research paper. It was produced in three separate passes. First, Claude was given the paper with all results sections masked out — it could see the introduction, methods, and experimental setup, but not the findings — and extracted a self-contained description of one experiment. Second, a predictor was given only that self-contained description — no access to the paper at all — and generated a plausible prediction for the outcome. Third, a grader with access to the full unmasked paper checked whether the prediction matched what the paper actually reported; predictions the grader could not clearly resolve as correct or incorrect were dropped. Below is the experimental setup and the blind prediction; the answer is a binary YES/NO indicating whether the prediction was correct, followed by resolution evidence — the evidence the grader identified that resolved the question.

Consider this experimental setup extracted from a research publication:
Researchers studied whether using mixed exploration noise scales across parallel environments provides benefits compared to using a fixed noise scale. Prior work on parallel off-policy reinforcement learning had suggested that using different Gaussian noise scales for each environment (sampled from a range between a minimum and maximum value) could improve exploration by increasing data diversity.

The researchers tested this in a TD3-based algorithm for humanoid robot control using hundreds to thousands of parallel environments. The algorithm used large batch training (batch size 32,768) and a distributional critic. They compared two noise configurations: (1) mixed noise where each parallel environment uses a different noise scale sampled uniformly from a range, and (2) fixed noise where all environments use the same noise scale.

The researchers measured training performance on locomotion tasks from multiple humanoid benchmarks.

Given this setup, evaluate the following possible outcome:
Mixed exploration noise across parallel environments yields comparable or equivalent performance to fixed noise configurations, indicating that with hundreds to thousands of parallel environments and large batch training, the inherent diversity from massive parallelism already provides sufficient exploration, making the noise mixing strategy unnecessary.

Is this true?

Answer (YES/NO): YES